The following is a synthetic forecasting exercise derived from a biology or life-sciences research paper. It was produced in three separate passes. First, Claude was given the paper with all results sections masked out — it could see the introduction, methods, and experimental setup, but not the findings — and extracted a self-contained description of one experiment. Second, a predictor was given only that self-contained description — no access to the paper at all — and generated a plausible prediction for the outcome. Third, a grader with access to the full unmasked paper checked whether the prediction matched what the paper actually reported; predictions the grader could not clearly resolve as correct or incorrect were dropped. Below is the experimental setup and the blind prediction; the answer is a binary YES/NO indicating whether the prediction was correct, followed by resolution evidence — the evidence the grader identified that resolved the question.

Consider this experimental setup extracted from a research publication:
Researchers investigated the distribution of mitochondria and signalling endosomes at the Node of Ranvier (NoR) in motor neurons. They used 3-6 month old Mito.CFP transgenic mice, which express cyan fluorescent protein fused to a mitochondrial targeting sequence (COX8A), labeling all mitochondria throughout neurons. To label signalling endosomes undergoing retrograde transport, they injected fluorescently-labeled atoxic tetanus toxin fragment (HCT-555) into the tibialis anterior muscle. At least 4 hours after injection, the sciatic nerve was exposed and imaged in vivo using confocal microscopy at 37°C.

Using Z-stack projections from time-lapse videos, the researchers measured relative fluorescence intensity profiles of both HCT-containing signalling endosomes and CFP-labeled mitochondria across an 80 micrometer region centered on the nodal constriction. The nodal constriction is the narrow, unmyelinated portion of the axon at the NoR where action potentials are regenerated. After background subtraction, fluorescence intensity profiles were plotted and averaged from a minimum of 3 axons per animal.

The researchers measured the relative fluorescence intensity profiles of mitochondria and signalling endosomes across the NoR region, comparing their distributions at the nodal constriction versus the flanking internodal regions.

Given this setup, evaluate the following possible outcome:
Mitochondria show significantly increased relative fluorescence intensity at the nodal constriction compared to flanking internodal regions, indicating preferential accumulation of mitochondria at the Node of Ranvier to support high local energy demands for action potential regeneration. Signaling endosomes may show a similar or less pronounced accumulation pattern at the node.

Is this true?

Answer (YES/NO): NO